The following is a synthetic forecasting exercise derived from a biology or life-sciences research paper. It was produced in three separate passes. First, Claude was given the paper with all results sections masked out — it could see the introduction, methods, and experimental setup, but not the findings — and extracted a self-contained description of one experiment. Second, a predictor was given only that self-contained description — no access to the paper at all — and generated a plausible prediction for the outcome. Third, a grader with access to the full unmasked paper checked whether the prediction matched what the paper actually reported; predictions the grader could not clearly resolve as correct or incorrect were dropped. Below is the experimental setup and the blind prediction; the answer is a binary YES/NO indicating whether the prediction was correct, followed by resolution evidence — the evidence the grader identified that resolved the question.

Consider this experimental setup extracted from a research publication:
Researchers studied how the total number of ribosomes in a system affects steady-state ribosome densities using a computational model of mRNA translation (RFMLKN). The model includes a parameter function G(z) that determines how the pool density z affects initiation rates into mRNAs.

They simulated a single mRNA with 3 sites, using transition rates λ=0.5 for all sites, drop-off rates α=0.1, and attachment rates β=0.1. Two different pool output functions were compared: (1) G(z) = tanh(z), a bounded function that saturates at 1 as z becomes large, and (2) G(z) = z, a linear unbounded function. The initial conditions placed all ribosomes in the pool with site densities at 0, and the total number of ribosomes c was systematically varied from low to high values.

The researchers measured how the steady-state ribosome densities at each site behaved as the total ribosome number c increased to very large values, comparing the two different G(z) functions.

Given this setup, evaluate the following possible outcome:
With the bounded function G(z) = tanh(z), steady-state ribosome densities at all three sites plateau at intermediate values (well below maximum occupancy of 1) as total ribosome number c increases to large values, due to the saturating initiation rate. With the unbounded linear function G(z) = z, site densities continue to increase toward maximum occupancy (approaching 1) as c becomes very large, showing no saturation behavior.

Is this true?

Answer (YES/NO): YES